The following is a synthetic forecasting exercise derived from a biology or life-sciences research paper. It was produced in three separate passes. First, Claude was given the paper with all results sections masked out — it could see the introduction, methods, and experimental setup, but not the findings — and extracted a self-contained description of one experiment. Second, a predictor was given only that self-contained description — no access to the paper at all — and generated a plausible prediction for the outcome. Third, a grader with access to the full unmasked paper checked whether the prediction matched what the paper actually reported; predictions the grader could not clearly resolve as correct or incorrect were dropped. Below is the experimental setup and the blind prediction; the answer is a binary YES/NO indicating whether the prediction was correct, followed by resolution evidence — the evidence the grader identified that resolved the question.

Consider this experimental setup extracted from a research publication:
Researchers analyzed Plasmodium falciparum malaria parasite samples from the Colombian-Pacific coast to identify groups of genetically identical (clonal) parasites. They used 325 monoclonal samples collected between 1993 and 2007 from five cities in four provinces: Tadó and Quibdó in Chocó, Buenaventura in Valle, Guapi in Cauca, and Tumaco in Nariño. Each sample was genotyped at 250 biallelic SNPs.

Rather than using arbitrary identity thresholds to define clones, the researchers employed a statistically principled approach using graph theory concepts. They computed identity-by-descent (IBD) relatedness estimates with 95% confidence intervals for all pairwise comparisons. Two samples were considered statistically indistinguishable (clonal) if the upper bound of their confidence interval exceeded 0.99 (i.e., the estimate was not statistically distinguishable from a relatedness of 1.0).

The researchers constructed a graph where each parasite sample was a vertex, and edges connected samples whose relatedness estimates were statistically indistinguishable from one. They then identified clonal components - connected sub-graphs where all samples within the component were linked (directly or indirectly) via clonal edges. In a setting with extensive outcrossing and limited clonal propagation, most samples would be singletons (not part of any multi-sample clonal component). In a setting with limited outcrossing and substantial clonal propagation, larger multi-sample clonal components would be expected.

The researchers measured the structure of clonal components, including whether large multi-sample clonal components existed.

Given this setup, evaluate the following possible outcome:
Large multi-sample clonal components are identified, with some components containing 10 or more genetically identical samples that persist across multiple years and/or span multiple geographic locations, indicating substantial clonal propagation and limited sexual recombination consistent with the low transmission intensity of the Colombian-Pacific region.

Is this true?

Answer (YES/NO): YES